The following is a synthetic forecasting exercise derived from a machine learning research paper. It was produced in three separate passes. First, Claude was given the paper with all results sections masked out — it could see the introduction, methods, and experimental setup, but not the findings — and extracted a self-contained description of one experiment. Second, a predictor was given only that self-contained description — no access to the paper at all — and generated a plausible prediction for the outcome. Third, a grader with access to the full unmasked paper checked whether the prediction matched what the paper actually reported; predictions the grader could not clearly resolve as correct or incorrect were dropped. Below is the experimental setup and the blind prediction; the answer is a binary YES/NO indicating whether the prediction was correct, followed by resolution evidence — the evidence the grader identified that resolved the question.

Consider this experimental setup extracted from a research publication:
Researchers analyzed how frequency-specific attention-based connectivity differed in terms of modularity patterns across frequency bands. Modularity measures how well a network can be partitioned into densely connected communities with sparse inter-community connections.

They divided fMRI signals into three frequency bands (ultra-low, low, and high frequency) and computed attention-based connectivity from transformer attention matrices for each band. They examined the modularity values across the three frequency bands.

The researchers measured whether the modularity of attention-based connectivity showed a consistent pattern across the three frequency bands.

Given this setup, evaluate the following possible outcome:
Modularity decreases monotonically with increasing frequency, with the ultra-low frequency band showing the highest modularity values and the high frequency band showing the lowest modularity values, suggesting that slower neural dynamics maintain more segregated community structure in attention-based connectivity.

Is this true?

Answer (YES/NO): YES